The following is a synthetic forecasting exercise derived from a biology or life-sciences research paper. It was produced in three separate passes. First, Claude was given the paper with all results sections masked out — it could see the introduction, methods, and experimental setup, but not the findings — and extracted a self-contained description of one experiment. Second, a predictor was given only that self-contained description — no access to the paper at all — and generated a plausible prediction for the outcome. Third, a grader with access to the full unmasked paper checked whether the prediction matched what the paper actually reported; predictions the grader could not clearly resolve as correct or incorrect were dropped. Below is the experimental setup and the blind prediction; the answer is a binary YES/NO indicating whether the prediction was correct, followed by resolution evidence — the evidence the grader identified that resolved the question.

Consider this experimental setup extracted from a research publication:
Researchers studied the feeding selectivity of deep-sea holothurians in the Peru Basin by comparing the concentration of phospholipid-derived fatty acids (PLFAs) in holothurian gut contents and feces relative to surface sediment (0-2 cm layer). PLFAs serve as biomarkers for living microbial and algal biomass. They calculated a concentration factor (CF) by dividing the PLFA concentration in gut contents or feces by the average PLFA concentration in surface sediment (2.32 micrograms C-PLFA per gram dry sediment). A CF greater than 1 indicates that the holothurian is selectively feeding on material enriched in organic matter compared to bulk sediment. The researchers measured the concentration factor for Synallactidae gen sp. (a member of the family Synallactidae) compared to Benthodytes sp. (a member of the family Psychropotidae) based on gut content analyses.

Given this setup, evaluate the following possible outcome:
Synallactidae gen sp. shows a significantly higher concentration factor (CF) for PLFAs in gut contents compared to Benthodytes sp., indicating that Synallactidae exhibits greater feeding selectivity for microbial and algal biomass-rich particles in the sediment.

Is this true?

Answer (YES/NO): YES